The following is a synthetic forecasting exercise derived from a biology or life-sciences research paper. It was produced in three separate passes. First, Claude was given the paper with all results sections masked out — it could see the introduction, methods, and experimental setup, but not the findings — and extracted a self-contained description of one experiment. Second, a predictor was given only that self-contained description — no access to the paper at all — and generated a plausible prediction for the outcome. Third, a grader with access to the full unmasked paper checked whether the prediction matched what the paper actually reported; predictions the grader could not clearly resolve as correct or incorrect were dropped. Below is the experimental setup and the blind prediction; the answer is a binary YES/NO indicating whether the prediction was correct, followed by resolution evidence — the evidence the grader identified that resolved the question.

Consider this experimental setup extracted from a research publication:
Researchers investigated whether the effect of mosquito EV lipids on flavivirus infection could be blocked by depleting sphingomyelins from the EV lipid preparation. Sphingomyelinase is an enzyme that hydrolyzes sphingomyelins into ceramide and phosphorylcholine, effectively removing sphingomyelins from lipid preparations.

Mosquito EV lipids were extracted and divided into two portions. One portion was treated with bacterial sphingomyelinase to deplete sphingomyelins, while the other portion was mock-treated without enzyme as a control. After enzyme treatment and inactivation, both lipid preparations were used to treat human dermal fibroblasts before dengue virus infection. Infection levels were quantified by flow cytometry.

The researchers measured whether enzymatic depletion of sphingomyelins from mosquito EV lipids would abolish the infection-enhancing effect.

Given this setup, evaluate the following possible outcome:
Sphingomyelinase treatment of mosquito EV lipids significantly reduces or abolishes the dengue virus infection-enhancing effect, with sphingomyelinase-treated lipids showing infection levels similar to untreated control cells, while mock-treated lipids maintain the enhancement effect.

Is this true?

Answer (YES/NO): YES